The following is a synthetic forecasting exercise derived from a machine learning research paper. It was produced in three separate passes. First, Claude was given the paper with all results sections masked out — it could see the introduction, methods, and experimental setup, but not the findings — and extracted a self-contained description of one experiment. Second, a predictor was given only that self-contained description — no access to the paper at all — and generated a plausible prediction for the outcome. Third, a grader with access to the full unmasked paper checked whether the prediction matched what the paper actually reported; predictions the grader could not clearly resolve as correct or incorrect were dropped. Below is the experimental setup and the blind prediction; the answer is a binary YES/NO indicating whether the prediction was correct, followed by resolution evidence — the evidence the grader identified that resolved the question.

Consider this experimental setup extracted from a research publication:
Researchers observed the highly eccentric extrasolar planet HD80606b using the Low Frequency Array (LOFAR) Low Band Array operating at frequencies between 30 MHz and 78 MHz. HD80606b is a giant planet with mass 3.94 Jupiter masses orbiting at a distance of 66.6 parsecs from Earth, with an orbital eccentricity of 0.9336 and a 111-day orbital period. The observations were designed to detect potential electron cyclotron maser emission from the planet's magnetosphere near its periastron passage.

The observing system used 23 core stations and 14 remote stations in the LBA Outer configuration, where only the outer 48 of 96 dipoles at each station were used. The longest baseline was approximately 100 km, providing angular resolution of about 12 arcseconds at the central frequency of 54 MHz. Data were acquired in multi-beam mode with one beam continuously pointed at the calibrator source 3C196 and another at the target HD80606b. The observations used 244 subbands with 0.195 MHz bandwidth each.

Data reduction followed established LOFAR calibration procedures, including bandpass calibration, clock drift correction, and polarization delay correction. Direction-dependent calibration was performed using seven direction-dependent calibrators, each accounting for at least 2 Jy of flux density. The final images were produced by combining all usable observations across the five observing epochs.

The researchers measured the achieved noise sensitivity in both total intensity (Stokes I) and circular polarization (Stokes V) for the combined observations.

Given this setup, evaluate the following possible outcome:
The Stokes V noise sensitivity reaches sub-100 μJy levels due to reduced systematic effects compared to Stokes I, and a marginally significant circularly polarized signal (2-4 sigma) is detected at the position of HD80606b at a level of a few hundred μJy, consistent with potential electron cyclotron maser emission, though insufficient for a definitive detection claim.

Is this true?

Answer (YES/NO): NO